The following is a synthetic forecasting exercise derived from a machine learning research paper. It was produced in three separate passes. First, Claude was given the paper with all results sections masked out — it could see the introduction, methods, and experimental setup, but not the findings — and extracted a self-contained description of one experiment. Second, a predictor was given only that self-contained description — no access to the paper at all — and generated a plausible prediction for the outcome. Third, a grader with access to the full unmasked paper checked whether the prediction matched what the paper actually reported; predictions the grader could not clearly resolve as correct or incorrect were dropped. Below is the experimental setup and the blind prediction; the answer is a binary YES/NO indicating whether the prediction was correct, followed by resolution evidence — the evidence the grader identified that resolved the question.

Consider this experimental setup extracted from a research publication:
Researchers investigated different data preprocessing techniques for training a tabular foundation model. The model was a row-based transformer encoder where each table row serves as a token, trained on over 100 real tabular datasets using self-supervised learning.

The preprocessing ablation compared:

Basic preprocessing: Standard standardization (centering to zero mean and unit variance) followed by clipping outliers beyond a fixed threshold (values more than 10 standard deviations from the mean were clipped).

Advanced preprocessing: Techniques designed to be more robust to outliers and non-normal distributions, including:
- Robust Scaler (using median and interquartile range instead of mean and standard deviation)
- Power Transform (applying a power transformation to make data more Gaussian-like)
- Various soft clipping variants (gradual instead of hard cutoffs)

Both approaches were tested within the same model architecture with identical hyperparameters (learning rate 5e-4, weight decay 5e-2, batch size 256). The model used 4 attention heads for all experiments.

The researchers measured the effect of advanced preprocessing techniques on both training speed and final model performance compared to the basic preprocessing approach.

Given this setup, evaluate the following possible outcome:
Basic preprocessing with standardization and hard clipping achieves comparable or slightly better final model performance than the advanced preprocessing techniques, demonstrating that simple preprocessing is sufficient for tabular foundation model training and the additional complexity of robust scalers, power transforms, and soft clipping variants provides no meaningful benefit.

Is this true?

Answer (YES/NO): YES